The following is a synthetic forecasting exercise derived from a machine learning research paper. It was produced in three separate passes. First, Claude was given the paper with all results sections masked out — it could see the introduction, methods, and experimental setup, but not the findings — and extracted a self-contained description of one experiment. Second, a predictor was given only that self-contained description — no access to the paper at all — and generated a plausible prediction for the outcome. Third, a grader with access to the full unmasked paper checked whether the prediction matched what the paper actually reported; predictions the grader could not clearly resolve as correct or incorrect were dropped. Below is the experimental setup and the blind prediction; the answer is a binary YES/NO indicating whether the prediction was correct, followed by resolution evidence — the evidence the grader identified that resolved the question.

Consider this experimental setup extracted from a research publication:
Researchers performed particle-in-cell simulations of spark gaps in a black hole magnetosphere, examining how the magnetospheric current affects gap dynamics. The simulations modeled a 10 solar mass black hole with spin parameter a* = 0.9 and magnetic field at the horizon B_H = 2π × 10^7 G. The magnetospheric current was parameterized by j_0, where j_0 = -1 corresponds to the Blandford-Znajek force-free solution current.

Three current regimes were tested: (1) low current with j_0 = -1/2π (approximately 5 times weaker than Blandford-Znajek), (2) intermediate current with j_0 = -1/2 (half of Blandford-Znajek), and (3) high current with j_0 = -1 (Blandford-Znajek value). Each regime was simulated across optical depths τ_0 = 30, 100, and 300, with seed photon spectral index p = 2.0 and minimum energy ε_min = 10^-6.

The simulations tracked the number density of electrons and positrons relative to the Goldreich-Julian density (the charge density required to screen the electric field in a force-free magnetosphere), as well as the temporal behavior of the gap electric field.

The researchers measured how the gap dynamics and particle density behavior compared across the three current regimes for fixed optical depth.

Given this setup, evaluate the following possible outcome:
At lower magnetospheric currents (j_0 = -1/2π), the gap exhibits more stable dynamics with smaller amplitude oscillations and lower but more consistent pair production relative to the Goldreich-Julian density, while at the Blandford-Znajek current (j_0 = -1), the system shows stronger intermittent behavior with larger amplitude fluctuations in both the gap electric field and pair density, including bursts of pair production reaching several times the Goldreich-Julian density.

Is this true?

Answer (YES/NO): NO